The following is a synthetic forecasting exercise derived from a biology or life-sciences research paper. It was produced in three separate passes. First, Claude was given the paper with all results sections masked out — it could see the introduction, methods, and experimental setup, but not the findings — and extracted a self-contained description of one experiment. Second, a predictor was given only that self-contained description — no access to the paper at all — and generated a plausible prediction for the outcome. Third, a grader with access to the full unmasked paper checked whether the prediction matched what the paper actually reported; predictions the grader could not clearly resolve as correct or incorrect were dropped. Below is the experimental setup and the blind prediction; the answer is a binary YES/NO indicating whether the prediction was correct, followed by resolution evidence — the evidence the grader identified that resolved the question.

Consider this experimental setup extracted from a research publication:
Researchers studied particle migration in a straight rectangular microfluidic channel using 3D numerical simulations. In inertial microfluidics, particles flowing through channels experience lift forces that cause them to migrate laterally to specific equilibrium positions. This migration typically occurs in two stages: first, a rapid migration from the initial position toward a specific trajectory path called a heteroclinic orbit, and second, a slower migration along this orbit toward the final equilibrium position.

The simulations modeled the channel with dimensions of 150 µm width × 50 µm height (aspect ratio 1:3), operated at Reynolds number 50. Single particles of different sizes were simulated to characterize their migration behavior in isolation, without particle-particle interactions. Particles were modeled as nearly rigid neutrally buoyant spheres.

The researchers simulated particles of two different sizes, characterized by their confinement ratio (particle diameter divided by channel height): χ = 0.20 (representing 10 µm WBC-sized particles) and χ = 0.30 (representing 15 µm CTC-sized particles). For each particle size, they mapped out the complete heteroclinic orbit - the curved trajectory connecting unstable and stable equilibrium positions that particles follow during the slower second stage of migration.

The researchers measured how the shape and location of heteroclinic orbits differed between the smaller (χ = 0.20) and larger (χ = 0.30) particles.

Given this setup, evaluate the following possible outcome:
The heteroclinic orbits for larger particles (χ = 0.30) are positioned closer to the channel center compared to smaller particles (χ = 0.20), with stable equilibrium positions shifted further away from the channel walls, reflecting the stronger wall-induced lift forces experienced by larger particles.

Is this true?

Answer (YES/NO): YES